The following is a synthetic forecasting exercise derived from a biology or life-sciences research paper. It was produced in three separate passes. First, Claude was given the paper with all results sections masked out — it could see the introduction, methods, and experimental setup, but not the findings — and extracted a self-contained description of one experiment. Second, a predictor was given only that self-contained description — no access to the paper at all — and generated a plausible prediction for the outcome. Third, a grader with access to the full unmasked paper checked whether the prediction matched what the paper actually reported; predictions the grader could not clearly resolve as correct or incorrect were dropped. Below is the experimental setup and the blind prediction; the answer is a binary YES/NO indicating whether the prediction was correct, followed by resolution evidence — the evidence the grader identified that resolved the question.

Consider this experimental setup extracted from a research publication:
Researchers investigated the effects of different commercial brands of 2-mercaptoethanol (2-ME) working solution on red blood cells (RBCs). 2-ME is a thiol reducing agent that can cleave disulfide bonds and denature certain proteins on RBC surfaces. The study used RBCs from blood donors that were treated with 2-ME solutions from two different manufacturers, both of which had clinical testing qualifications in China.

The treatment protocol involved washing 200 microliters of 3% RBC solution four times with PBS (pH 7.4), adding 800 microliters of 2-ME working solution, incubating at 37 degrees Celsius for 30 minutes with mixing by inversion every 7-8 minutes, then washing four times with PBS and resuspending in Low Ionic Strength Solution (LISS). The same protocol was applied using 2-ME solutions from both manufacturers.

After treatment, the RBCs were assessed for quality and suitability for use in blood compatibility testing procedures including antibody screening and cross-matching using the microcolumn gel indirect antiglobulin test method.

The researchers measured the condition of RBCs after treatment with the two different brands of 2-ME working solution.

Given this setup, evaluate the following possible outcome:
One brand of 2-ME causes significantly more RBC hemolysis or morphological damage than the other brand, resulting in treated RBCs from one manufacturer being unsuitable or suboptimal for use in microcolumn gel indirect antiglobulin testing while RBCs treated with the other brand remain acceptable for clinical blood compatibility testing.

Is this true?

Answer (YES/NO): YES